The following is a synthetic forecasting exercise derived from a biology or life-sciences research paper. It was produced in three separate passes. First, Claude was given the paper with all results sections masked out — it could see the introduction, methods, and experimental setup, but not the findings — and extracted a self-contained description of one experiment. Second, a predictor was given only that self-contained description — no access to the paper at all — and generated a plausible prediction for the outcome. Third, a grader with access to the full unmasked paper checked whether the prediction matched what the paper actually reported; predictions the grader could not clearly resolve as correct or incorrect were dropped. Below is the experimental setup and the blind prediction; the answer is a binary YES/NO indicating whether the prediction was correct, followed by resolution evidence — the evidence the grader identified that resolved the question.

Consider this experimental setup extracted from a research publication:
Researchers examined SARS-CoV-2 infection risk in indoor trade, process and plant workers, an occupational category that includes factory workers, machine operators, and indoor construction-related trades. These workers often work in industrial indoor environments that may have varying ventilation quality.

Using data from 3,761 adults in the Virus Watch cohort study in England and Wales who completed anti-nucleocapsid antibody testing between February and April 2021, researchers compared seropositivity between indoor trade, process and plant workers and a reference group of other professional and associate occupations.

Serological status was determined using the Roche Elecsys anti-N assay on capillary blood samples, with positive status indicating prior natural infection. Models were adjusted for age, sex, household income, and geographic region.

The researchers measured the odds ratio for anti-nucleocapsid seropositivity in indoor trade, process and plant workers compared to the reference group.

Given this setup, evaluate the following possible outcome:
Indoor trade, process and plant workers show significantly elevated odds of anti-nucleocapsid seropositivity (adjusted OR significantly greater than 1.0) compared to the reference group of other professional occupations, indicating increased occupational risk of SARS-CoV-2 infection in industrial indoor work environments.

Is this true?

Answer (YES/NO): YES